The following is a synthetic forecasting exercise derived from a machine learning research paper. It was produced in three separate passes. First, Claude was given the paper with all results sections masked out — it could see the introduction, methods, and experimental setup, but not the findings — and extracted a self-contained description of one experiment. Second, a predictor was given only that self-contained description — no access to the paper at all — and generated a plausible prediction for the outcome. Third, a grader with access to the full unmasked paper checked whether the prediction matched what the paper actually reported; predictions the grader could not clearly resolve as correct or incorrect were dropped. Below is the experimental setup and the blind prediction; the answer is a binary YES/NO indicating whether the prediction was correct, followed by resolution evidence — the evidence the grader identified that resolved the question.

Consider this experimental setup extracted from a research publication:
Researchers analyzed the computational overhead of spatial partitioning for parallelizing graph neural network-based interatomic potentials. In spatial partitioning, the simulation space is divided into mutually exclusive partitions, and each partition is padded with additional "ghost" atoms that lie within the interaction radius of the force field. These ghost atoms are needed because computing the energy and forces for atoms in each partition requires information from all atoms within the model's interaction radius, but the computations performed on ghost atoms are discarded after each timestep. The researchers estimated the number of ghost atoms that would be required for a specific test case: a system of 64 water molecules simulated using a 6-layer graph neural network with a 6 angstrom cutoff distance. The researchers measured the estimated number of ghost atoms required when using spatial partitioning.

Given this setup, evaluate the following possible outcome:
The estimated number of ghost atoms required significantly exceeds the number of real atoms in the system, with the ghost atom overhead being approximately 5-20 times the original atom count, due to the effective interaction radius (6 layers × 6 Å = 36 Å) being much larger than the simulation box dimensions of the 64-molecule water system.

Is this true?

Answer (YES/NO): NO